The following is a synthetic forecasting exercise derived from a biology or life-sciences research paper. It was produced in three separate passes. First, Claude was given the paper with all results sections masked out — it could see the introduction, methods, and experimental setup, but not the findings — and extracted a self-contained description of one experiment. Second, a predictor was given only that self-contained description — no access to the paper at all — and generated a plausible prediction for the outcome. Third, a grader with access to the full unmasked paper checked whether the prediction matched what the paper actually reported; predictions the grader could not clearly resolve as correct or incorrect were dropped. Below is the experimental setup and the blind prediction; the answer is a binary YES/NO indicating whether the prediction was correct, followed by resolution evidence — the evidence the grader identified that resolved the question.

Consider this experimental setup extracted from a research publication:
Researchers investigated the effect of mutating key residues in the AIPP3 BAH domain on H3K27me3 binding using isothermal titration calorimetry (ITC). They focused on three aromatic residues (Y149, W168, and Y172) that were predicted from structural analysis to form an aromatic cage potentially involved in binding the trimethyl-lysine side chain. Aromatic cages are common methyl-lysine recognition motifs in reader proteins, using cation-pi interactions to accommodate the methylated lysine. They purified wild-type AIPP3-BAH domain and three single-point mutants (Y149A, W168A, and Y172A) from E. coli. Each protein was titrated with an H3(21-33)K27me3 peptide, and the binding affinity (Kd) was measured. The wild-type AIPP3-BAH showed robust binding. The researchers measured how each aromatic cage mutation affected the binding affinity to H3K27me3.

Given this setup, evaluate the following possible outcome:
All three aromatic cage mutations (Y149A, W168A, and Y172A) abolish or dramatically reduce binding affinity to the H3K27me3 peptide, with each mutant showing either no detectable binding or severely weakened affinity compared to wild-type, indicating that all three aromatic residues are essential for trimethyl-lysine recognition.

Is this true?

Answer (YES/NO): YES